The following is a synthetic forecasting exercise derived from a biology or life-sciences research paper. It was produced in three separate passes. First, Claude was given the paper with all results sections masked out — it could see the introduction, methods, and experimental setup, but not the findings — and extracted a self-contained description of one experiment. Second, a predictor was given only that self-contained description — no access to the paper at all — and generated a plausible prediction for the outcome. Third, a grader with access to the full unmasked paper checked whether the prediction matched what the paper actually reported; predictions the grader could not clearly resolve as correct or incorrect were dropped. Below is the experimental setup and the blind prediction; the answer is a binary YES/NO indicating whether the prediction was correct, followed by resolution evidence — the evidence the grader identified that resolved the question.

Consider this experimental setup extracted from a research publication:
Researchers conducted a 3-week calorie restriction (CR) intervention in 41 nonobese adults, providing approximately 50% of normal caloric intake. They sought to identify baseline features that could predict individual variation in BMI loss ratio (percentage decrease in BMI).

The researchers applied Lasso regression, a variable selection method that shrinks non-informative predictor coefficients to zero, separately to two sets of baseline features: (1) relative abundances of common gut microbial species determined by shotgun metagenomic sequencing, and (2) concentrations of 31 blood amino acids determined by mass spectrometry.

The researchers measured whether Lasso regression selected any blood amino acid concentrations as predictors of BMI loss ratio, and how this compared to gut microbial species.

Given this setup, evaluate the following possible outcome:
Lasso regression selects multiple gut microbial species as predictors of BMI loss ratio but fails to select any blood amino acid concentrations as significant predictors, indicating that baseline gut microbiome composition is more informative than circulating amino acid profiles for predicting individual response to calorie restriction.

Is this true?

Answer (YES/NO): YES